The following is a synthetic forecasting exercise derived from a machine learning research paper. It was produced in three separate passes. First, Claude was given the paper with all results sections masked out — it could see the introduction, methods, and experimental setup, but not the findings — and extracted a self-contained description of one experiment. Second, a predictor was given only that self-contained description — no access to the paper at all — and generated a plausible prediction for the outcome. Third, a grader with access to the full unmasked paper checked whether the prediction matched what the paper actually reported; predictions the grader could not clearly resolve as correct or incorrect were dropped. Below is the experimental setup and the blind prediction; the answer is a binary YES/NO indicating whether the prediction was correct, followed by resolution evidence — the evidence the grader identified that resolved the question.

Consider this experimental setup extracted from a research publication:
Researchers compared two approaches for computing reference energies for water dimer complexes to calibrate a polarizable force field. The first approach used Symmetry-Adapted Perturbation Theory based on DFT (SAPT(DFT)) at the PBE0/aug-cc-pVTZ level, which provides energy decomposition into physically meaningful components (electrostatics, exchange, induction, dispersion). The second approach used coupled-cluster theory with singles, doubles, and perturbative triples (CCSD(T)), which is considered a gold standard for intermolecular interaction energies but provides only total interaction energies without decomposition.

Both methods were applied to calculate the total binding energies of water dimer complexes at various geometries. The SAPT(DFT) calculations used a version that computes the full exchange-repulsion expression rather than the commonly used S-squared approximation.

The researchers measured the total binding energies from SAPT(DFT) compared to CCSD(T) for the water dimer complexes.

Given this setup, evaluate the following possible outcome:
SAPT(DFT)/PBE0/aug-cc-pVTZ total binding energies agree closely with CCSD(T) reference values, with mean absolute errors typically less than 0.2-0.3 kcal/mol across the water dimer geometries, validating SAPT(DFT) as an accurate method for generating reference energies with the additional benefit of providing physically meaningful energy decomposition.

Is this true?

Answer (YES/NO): NO